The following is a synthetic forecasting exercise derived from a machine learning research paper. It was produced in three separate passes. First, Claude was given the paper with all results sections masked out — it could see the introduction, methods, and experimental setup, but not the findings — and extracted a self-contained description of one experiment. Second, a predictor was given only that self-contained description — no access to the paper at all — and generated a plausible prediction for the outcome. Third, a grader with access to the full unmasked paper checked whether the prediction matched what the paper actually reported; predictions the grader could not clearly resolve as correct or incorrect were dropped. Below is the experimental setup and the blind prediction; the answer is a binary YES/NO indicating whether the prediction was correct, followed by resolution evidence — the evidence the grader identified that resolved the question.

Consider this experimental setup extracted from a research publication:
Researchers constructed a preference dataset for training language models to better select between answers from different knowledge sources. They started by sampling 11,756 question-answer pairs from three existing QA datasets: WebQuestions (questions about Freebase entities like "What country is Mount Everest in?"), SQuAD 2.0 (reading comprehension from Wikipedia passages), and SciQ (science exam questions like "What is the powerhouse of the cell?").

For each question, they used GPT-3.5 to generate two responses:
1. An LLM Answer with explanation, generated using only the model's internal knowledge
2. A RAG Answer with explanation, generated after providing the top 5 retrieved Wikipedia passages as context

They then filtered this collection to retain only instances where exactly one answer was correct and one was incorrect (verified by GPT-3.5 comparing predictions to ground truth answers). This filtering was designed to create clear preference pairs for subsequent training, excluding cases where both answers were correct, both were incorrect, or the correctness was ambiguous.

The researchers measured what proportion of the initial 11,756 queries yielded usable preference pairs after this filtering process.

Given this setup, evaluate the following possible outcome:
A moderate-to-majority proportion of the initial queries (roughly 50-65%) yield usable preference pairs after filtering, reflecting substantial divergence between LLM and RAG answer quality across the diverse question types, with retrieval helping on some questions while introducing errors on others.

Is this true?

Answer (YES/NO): NO